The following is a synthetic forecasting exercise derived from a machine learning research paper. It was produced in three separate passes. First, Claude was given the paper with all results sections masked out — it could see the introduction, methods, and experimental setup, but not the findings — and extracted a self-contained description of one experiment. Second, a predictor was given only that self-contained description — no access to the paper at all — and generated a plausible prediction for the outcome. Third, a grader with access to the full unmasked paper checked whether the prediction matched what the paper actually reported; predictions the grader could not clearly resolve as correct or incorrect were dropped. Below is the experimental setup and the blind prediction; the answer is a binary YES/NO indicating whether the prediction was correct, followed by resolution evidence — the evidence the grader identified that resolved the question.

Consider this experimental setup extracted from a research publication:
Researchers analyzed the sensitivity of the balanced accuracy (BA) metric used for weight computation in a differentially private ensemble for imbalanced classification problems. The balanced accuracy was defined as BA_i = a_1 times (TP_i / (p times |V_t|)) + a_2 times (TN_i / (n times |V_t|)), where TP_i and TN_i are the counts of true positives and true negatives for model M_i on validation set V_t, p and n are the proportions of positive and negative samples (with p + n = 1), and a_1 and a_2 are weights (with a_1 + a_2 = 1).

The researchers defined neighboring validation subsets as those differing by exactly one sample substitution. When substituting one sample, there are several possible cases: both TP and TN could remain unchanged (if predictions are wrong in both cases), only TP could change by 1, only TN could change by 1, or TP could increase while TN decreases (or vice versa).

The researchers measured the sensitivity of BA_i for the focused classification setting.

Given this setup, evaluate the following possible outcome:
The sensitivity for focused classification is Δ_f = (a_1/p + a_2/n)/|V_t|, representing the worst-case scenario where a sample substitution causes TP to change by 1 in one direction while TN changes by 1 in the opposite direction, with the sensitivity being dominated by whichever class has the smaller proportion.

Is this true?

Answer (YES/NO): NO